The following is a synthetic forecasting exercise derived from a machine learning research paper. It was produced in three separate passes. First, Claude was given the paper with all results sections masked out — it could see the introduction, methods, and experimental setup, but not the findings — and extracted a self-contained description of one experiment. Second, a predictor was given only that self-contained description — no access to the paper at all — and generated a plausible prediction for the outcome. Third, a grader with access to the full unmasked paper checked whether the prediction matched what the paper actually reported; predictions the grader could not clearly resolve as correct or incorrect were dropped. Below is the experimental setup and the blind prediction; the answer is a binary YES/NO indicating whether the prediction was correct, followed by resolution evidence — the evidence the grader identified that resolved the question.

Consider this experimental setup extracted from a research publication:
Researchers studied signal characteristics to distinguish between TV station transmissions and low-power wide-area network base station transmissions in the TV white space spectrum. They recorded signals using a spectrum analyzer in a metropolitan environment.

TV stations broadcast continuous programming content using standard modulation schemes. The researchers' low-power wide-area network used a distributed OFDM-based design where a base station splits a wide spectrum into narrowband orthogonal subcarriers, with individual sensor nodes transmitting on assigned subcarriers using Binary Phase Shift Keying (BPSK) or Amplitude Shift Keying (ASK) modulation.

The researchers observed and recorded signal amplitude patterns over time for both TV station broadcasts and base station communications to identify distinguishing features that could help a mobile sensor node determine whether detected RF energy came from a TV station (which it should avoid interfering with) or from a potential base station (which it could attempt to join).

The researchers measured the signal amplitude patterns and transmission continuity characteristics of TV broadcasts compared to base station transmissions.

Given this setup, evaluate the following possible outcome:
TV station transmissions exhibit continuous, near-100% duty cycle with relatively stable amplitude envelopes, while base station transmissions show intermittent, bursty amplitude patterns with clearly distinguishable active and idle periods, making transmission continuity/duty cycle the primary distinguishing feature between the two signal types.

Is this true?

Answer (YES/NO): NO